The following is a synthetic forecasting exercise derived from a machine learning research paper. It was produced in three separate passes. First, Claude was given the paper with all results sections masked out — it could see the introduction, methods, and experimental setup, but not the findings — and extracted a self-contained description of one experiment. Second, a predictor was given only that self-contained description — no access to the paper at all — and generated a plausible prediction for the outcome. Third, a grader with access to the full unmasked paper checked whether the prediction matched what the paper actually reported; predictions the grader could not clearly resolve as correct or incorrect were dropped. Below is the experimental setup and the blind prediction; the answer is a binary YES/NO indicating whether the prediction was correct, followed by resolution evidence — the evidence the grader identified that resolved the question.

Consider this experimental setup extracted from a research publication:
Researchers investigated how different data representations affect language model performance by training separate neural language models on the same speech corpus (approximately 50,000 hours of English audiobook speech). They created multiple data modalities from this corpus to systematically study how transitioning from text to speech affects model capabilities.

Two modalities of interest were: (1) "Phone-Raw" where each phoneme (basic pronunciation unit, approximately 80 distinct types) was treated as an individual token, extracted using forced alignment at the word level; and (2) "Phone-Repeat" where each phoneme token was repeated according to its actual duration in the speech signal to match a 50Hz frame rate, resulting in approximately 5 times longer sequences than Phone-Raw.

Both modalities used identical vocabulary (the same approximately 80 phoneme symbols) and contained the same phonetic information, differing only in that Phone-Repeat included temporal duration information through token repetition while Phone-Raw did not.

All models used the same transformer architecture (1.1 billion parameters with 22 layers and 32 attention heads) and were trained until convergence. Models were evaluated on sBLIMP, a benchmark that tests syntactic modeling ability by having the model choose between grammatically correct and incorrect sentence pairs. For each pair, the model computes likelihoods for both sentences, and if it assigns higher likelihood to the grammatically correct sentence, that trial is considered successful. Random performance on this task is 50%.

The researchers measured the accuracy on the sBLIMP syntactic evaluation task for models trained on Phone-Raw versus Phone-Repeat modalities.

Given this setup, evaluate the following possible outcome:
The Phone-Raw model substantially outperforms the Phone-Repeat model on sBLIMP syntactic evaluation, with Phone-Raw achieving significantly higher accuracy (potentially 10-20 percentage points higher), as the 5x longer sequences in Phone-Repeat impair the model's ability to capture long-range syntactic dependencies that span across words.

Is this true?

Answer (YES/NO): NO